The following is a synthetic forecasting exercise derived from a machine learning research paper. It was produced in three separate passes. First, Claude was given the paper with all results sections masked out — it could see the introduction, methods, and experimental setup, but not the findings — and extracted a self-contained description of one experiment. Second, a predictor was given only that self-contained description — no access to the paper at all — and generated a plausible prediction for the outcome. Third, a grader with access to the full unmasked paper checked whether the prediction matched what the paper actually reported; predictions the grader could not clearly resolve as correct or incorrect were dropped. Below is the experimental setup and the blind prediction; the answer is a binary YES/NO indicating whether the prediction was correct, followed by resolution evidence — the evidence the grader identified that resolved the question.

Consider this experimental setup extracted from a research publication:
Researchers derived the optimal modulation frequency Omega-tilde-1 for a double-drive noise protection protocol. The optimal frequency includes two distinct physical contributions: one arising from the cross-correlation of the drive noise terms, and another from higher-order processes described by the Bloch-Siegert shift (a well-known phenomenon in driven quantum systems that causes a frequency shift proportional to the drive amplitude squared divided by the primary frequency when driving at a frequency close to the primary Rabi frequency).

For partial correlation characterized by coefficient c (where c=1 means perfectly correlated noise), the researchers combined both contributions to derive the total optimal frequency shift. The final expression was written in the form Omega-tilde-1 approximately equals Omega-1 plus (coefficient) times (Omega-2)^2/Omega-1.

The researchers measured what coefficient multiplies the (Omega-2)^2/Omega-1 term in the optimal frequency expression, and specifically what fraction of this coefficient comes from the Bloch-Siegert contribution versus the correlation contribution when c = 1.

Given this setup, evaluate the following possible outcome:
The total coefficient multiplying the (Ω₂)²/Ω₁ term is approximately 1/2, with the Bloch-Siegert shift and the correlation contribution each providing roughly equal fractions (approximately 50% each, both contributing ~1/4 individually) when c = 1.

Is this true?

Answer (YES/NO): NO